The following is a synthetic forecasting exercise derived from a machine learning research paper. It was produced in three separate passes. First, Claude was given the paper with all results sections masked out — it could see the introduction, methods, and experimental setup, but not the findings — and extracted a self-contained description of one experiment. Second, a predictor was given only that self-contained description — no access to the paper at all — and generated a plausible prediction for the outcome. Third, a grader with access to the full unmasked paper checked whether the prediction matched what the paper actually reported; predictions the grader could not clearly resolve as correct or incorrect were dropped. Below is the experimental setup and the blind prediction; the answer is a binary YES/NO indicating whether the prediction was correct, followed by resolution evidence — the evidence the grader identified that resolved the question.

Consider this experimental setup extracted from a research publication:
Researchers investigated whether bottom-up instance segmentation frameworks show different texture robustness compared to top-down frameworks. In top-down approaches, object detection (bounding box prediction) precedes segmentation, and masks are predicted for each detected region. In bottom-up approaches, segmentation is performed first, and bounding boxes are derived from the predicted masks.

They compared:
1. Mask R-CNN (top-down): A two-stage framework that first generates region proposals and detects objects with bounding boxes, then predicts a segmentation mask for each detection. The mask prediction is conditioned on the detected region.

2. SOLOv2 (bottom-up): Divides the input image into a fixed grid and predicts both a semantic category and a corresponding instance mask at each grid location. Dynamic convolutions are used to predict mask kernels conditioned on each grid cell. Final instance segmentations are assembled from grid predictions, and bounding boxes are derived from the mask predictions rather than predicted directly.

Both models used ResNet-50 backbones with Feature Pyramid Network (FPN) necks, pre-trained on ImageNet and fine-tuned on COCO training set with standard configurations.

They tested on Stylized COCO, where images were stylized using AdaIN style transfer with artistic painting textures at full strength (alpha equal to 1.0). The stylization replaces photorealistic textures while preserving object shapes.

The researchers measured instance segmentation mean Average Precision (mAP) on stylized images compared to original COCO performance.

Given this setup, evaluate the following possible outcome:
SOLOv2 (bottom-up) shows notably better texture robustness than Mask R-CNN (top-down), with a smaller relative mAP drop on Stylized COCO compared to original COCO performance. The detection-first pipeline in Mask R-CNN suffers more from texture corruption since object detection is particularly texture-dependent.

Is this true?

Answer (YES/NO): YES